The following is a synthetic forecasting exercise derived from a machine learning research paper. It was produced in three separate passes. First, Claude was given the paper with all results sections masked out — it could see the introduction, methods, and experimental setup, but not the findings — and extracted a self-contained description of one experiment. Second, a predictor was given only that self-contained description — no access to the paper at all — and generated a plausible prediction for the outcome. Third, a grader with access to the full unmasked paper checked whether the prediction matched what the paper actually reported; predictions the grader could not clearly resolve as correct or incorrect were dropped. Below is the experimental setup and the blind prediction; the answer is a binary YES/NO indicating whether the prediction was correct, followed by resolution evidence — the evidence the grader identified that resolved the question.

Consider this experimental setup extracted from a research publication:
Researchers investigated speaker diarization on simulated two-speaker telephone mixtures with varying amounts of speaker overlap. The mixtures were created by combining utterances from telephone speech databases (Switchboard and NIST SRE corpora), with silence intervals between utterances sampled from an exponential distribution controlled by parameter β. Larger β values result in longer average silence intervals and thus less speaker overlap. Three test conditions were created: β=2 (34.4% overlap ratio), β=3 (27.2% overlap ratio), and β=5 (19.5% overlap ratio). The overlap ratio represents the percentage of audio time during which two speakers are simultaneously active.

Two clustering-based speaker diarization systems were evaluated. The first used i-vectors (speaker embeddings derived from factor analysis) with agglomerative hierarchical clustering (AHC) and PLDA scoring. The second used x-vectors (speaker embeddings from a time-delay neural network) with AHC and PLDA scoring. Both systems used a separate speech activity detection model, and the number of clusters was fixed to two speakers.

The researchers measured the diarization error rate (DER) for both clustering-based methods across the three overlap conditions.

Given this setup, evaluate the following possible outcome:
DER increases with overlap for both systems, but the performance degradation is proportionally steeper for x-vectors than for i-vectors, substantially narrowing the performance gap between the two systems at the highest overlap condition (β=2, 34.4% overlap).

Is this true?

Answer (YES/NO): NO